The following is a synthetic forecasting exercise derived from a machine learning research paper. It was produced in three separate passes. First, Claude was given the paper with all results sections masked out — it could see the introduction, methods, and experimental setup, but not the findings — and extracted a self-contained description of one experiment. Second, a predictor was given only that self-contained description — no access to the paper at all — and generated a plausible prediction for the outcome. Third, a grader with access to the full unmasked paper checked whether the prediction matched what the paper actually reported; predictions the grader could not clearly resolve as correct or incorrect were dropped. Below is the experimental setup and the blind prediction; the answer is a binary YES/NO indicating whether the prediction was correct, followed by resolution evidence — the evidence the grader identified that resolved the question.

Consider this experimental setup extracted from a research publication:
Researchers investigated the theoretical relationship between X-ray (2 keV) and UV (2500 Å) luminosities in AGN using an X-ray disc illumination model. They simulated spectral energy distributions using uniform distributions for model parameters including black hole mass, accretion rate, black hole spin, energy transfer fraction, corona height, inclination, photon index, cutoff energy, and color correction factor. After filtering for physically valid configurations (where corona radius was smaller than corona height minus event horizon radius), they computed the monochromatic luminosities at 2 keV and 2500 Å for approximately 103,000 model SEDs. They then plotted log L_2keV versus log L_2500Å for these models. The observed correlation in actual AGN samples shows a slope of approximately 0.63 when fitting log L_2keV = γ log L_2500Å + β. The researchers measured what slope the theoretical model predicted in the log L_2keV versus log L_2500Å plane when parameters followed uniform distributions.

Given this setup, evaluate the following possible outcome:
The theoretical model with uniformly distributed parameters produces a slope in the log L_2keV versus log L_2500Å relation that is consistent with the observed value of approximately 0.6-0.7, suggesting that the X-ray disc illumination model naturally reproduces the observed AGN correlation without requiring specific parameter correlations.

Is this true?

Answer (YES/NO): NO